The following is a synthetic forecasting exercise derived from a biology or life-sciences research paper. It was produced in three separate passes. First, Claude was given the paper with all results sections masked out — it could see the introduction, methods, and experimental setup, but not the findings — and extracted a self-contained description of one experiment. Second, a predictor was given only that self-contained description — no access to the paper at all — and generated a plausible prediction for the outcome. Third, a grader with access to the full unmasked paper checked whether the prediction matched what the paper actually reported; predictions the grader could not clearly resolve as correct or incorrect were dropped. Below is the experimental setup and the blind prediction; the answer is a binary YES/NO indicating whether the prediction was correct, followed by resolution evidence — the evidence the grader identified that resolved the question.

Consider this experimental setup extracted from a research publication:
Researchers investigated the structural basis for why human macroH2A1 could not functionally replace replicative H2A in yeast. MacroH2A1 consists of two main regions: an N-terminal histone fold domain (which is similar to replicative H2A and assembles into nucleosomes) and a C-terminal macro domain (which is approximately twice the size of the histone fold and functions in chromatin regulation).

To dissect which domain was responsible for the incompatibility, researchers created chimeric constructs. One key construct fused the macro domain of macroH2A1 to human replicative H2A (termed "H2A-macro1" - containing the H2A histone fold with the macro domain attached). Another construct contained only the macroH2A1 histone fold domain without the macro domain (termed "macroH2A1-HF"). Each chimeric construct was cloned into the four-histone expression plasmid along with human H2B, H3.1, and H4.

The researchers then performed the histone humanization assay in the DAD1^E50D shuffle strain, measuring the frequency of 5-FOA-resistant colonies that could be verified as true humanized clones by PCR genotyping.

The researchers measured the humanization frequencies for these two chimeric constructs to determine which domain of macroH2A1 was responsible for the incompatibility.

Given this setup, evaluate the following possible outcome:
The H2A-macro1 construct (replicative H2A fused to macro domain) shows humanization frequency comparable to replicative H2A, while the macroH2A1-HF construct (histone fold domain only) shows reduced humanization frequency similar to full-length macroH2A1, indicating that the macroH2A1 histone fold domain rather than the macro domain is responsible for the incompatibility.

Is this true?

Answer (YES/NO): NO